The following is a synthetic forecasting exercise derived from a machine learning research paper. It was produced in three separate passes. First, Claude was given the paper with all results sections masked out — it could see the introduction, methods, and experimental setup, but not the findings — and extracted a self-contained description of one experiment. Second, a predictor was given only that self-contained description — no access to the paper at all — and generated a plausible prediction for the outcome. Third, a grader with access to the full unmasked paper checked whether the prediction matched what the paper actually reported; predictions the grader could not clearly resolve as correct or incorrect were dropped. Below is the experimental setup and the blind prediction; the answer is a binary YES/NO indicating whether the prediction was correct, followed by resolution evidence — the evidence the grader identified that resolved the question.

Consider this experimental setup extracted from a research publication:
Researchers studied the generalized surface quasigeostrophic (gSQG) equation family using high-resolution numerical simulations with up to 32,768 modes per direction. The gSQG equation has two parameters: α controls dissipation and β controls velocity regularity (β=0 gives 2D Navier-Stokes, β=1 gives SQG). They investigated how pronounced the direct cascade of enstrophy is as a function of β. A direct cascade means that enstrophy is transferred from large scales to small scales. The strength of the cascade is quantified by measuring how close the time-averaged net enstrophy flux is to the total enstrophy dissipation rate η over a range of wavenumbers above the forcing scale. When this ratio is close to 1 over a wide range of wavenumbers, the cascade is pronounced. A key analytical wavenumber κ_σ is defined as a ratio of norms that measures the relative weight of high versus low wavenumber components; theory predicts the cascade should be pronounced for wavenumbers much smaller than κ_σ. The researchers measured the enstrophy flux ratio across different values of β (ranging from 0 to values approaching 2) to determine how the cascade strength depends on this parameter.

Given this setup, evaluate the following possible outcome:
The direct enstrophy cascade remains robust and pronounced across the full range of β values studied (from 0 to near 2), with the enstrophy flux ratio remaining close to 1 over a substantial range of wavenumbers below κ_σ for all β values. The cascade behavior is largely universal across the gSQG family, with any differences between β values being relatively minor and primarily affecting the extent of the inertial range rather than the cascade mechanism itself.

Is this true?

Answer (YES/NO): NO